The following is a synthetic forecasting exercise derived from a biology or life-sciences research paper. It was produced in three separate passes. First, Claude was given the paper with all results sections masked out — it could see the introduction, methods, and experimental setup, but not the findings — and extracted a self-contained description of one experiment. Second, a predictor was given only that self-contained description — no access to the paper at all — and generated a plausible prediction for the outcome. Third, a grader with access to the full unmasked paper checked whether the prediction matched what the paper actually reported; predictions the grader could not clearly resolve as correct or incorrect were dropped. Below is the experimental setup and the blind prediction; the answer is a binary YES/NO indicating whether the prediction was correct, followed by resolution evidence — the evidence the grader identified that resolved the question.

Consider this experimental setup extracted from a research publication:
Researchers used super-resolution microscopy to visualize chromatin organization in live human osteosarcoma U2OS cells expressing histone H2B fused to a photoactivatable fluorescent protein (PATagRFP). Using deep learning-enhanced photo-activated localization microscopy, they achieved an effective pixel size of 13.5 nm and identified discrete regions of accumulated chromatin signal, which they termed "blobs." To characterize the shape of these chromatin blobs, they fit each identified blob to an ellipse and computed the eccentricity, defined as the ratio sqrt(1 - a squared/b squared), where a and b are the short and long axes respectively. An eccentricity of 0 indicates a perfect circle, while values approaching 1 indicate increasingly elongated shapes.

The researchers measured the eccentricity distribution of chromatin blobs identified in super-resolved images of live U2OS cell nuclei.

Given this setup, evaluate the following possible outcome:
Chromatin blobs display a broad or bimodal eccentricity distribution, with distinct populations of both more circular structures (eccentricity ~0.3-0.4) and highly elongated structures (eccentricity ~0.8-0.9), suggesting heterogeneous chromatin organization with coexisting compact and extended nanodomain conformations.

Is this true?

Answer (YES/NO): NO